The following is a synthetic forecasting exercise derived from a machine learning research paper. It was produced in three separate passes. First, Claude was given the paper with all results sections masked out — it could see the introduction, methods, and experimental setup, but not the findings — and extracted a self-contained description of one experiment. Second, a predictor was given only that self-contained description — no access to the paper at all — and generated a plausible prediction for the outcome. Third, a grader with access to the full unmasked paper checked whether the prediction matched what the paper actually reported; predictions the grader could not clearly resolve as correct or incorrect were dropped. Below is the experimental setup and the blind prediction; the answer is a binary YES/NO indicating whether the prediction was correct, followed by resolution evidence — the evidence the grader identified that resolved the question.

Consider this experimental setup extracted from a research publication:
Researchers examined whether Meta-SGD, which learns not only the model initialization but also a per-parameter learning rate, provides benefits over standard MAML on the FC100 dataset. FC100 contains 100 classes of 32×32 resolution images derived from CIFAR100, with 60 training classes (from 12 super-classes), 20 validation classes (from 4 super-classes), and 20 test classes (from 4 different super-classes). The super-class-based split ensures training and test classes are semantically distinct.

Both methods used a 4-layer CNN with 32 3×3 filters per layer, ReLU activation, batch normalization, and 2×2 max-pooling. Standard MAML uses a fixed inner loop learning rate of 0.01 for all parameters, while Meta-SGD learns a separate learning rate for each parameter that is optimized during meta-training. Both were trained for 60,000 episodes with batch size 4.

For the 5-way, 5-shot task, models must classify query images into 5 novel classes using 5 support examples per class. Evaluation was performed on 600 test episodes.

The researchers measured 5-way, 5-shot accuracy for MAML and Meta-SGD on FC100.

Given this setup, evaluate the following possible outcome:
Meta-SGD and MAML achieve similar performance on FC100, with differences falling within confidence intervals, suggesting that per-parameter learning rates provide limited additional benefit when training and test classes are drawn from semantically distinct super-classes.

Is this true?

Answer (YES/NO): NO